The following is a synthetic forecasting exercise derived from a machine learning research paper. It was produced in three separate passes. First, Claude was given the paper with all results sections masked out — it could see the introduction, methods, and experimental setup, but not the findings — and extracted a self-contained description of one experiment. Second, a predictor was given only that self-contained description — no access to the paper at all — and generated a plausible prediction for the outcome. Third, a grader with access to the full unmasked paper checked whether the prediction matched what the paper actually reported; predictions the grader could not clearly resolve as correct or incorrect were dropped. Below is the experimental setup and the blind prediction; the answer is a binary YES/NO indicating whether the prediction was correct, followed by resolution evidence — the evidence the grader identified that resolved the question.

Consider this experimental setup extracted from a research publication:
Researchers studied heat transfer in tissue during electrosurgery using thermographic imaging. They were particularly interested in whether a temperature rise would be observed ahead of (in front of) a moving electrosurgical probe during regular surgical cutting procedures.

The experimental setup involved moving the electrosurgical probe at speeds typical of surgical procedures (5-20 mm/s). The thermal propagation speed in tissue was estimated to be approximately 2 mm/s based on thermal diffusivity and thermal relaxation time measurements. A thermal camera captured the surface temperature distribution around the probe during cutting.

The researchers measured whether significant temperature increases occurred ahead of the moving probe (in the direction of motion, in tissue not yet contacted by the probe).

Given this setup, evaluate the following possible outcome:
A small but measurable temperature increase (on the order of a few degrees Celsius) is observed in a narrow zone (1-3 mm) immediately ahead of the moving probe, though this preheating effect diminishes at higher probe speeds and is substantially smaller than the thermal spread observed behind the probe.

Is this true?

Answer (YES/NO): NO